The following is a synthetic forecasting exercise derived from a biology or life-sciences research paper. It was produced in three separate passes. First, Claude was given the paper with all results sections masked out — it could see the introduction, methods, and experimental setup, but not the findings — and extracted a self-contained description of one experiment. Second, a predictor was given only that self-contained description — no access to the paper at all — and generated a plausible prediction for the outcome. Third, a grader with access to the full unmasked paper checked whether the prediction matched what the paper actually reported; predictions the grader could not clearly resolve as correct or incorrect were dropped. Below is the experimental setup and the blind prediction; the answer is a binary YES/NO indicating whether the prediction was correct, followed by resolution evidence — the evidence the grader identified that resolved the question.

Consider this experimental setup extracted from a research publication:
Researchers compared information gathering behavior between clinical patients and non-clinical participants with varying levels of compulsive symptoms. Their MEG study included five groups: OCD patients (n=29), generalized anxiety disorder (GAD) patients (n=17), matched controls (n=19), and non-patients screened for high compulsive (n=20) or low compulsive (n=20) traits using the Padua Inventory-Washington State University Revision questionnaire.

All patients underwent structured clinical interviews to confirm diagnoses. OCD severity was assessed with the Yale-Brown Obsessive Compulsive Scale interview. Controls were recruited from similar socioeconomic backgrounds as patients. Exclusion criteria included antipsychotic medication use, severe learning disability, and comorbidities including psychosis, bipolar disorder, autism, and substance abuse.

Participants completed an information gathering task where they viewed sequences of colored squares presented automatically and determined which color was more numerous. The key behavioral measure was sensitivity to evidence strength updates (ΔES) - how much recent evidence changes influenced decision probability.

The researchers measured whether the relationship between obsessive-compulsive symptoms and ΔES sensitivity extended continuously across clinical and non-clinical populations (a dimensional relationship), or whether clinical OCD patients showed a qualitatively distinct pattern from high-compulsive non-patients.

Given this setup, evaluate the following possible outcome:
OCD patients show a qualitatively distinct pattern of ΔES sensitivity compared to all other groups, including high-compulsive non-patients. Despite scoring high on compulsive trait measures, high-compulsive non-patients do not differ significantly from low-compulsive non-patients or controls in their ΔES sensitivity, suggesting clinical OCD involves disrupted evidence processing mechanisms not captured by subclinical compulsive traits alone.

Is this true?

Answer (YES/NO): NO